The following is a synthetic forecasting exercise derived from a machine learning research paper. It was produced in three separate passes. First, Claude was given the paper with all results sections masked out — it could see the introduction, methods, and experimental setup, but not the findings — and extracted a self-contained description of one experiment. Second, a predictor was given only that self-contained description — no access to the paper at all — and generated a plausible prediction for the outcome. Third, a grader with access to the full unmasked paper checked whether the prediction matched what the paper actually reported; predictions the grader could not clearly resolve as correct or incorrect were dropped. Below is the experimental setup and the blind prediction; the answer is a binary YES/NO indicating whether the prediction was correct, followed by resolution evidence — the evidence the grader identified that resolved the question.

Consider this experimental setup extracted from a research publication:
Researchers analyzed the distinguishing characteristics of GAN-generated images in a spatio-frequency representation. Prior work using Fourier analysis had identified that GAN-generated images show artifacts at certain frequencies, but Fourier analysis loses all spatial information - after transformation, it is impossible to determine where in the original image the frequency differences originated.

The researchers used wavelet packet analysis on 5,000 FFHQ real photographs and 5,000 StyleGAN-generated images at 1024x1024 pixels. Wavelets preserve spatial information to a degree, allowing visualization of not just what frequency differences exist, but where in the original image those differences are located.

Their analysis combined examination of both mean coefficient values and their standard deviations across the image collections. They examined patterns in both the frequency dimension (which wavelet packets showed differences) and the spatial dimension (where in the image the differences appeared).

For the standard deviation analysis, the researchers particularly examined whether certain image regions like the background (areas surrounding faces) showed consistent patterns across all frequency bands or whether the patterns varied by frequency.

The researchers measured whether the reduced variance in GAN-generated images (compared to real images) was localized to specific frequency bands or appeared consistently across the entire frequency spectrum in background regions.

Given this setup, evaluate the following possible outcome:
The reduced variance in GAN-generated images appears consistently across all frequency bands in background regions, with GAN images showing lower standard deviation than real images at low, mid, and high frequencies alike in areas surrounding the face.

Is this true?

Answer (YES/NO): YES